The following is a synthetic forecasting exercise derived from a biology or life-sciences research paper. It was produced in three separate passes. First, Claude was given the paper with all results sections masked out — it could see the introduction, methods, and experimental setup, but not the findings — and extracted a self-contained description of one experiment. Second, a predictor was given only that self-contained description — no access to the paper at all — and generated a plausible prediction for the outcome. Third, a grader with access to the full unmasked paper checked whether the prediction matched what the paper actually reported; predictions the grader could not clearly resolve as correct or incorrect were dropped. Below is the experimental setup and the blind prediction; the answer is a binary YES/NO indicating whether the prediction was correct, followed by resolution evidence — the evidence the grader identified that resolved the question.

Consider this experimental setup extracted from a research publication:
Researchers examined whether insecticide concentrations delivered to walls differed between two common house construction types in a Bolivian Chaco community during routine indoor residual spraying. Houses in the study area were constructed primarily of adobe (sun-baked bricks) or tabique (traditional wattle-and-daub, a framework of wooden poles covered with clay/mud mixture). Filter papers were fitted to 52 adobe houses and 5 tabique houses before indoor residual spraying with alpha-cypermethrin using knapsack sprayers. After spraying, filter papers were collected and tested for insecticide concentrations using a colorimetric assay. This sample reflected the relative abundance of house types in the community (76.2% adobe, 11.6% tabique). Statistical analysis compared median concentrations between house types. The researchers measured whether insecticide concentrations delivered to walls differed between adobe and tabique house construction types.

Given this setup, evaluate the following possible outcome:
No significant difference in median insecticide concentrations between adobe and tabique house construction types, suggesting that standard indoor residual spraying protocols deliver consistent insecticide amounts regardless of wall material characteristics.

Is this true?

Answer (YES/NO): YES